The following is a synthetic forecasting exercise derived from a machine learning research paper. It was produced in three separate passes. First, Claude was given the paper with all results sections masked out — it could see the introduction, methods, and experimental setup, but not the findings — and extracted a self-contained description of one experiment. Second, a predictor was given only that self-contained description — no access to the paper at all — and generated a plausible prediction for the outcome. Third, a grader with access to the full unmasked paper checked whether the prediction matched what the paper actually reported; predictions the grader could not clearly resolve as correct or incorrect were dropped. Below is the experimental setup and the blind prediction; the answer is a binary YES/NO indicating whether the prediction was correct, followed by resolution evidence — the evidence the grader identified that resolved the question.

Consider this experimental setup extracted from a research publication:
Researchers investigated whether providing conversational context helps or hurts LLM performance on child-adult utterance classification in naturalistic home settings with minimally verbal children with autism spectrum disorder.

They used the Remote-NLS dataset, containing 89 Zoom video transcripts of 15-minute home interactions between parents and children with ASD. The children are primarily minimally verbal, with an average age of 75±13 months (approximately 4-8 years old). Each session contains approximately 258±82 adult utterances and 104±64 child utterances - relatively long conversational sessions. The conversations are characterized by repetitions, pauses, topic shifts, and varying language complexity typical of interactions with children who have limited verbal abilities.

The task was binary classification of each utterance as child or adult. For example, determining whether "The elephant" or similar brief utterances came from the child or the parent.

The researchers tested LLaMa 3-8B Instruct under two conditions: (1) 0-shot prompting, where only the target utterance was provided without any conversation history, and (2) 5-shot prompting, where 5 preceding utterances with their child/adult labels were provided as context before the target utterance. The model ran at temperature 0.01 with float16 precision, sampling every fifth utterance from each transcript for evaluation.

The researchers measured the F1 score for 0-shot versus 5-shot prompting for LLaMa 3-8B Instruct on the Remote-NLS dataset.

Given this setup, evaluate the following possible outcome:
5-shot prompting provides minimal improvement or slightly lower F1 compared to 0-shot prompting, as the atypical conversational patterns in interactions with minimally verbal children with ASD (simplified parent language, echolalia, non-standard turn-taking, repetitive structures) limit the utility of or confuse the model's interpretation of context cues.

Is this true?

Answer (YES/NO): NO